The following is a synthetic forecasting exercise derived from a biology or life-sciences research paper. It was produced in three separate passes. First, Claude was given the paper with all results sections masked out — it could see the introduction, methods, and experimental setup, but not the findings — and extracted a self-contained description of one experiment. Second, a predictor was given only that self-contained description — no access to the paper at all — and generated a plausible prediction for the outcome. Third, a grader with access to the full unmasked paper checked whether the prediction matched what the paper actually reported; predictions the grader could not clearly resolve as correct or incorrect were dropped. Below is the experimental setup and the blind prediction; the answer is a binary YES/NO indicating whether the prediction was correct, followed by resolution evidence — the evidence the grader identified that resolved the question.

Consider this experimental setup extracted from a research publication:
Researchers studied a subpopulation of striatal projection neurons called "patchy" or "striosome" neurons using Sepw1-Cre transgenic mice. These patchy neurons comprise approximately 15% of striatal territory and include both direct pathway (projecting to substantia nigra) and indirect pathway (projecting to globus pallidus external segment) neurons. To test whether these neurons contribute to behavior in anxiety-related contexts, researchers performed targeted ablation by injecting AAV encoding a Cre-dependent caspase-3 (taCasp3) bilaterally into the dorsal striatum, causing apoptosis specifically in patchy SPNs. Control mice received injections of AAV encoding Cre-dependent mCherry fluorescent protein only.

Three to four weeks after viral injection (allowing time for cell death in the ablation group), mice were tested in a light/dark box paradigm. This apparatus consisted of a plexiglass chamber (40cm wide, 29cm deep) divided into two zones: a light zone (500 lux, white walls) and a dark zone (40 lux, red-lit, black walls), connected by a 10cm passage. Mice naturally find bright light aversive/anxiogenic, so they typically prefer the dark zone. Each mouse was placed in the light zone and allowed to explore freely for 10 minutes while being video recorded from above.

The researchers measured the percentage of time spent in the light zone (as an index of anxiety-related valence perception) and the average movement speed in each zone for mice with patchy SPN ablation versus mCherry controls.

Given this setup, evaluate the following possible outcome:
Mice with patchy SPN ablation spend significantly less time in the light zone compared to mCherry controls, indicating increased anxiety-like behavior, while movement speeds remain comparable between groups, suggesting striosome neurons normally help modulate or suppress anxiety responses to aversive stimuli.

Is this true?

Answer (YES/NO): NO